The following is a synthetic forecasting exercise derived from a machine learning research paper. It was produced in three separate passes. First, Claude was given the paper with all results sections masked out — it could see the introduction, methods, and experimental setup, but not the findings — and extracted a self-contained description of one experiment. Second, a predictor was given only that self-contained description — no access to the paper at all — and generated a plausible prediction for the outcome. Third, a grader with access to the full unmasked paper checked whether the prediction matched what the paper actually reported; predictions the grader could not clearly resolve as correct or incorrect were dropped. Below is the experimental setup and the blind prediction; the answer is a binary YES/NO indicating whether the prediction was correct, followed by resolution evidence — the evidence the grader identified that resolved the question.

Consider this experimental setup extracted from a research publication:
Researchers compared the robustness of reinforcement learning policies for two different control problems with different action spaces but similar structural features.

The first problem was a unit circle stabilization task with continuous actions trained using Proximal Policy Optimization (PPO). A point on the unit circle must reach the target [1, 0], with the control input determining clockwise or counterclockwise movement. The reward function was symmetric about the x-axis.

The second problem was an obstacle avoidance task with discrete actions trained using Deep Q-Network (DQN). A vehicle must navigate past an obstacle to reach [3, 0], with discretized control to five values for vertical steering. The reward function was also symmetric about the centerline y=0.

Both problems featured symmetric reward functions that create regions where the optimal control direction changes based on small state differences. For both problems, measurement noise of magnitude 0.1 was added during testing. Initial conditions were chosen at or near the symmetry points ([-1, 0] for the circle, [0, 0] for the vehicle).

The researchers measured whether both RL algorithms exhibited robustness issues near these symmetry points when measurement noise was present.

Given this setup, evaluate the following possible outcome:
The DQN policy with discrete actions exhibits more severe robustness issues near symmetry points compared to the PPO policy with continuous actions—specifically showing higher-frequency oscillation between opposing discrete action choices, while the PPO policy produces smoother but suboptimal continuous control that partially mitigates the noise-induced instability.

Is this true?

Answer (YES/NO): NO